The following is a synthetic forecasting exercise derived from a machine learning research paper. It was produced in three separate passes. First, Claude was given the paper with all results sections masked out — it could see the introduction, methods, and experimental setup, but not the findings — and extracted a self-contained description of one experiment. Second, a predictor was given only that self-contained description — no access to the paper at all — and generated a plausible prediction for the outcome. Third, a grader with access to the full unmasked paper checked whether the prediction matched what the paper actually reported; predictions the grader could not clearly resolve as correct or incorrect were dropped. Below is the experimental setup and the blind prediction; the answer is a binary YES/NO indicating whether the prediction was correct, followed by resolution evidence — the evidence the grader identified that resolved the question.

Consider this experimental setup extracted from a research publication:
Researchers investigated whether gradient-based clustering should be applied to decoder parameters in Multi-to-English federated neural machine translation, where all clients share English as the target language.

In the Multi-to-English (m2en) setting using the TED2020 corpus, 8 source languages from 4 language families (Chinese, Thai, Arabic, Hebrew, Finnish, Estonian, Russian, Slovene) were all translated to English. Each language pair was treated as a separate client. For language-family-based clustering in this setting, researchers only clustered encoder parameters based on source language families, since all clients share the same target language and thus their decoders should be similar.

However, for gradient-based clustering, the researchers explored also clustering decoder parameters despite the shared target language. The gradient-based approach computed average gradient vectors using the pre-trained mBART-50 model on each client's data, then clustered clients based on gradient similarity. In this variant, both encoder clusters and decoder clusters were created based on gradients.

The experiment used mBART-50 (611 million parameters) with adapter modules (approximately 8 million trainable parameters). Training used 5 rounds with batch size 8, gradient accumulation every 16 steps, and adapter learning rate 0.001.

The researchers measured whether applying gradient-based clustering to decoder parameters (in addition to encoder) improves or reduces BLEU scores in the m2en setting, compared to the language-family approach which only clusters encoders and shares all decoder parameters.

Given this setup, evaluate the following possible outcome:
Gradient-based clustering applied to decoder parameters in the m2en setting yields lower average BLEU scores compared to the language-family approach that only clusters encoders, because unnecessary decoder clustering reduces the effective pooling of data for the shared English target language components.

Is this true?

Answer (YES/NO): YES